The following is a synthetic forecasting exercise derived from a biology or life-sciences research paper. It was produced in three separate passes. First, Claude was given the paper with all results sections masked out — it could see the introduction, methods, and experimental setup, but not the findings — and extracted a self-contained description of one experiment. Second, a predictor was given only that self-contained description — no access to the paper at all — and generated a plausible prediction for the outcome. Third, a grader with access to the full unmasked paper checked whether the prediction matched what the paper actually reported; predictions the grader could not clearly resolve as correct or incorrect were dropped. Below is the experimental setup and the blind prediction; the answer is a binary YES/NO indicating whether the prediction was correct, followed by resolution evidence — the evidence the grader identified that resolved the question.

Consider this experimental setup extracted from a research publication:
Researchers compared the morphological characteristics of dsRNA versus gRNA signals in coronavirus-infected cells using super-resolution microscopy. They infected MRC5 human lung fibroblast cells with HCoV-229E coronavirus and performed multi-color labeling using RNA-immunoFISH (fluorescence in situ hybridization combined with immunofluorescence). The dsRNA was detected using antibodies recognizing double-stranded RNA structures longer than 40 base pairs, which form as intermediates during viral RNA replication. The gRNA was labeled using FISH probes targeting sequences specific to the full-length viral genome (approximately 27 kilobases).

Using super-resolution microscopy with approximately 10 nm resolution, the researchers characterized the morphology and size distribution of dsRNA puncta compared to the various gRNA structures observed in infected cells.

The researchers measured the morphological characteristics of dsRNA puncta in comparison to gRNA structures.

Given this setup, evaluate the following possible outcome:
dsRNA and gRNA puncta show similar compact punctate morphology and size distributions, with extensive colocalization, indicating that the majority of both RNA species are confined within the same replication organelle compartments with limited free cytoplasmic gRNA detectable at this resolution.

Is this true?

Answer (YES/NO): NO